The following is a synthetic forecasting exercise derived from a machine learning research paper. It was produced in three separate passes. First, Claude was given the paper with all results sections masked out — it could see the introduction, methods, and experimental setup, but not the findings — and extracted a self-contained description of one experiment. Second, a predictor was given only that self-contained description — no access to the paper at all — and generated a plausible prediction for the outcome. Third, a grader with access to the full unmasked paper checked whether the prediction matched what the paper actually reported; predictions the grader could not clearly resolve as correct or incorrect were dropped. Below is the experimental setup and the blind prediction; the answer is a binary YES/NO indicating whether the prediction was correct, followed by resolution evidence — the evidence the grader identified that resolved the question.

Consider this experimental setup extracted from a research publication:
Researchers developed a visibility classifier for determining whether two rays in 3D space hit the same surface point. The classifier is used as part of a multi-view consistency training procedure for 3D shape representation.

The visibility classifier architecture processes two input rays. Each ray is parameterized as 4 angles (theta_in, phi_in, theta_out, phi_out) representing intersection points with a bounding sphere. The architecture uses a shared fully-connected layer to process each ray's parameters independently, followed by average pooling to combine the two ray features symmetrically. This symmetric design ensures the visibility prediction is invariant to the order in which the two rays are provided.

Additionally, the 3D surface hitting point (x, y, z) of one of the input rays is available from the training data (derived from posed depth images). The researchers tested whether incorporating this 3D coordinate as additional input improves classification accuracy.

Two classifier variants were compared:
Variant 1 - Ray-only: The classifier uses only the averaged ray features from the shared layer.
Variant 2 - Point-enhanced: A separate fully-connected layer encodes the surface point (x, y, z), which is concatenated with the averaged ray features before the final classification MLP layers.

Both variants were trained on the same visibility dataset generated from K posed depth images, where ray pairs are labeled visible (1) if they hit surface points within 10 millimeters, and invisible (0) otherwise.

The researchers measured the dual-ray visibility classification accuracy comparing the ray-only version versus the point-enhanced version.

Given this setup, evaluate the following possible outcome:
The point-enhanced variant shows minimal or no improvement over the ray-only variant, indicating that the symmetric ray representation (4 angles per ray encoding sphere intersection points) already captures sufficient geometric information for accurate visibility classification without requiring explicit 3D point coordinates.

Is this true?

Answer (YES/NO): NO